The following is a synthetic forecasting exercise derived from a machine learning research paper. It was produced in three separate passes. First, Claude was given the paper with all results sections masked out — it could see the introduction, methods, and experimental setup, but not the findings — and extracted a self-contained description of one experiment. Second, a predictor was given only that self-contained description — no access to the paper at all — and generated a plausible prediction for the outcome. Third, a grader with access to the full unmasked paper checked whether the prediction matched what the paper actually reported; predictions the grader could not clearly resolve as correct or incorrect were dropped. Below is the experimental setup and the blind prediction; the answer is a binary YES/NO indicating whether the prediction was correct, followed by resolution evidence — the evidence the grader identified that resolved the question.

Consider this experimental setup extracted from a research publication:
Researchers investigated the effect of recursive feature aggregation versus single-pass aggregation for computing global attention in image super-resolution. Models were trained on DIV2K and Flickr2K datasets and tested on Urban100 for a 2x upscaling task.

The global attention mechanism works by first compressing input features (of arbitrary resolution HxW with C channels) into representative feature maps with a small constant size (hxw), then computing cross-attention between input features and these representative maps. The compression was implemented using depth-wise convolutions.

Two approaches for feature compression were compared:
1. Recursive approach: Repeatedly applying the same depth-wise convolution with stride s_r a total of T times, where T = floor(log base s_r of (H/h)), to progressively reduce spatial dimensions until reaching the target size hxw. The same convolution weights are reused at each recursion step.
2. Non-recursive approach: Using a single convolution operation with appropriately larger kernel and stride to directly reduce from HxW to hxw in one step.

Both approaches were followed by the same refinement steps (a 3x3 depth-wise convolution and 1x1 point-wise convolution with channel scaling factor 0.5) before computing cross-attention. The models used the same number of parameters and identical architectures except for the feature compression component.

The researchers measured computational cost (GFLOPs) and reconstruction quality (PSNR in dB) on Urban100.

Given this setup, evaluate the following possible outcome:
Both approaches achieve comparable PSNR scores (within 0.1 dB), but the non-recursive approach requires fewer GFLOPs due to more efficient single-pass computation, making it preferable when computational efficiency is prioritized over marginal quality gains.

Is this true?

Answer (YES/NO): NO